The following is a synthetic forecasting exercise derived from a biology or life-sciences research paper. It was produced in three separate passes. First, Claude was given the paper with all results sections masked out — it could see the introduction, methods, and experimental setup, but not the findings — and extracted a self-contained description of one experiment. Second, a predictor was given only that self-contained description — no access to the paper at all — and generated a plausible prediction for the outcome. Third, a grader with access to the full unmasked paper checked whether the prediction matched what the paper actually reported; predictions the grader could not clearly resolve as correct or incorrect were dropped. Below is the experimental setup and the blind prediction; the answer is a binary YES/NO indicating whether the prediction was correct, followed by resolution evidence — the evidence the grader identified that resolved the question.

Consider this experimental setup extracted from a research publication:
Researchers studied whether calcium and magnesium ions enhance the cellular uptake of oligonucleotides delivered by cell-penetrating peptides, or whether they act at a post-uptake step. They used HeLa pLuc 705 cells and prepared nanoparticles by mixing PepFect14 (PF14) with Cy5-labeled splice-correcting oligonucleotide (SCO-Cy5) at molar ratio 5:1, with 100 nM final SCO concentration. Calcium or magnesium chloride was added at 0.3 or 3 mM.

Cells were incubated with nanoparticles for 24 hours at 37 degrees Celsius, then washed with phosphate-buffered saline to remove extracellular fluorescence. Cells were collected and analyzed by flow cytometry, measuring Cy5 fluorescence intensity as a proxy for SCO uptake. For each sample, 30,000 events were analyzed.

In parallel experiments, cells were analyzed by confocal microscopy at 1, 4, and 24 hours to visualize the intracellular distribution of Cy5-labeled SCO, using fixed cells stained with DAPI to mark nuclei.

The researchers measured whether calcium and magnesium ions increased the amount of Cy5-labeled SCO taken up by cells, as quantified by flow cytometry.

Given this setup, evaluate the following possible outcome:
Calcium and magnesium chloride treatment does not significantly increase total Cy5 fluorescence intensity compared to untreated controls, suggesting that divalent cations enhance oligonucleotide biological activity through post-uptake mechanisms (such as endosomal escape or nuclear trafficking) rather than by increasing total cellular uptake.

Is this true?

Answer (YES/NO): YES